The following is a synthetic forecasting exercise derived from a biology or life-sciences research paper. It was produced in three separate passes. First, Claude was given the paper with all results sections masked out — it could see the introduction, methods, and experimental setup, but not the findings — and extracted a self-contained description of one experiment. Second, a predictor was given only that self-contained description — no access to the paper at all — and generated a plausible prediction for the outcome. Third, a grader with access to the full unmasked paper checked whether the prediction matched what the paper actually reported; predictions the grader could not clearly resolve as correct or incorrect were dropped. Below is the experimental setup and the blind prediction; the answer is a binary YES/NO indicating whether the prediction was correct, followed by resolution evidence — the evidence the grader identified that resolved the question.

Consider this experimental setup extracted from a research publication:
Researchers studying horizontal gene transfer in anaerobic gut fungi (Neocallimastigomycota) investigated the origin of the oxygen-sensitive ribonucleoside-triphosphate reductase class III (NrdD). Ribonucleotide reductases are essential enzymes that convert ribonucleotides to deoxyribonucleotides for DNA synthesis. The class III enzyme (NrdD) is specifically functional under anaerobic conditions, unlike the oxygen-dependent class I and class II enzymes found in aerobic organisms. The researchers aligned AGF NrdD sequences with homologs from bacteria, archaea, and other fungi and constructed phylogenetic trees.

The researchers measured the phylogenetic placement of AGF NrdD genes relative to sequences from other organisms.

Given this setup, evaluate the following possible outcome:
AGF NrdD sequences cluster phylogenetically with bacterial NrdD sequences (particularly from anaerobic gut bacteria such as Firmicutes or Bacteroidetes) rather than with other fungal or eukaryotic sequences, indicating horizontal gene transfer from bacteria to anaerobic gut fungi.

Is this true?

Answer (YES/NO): NO